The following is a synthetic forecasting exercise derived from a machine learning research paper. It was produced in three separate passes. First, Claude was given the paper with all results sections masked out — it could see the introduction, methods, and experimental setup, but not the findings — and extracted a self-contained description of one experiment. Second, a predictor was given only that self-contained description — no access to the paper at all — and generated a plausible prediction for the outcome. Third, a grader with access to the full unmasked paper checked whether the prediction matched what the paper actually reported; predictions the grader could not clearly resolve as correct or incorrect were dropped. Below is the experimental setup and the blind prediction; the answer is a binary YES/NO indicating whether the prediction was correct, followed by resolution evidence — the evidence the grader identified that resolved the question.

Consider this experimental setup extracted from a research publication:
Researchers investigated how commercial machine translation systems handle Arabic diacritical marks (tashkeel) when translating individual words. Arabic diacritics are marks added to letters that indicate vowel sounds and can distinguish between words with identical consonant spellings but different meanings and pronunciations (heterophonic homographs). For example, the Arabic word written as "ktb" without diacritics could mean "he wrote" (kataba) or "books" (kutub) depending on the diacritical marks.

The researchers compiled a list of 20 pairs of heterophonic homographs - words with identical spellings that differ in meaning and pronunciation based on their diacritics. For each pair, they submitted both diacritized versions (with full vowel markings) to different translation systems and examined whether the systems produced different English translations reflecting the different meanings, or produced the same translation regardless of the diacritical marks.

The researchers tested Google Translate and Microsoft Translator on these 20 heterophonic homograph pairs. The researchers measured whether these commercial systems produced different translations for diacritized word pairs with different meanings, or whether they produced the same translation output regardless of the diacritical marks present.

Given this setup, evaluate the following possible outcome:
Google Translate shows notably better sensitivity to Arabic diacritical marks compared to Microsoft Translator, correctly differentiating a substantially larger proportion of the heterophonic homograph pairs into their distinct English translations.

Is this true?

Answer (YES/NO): NO